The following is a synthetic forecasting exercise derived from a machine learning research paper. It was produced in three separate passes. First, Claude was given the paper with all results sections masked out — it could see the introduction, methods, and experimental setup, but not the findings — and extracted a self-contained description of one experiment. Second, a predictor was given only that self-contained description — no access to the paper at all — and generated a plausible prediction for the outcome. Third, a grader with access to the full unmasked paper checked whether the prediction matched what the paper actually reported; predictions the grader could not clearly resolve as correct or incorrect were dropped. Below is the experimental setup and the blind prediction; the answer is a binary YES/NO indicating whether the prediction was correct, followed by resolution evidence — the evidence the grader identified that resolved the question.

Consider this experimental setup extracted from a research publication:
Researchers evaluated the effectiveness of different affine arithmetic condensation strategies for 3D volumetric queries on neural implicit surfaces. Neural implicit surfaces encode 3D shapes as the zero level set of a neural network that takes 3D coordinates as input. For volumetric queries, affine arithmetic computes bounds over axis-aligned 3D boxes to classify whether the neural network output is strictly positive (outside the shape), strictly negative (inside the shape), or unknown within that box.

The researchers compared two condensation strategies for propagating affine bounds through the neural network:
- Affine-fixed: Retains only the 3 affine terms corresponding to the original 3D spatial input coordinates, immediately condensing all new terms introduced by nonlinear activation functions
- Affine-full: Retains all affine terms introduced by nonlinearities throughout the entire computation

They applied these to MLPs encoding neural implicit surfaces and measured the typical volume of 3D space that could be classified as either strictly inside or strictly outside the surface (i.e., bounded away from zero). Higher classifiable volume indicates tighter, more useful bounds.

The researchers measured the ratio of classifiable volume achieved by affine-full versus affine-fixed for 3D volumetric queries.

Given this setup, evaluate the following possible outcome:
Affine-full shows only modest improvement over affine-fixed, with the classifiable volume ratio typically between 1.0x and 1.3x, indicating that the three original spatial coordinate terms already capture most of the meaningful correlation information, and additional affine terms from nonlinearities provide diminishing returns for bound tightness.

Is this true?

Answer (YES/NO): NO